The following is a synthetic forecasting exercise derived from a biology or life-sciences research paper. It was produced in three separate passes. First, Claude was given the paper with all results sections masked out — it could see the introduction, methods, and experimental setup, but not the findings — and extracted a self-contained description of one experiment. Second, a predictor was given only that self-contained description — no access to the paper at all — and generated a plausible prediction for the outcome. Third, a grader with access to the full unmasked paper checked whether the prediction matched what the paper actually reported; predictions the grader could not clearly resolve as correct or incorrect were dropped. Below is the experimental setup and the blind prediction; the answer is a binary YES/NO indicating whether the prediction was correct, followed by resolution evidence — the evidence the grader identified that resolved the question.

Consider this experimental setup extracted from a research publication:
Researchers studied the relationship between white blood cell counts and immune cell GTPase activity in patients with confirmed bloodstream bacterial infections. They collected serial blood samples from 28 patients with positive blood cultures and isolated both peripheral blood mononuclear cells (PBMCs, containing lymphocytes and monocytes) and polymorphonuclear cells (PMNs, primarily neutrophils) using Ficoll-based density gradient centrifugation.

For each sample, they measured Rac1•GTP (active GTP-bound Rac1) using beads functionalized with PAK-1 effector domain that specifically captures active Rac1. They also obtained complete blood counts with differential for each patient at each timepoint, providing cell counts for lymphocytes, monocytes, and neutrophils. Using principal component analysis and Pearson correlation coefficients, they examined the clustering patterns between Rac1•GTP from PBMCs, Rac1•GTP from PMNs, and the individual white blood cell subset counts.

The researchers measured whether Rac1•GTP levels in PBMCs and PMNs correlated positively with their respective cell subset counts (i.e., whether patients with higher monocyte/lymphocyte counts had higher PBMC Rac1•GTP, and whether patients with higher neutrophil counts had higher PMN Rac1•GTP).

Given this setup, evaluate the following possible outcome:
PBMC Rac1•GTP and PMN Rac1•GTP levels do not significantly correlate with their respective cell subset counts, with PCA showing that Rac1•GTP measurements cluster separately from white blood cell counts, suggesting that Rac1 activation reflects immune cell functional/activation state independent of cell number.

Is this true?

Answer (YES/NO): NO